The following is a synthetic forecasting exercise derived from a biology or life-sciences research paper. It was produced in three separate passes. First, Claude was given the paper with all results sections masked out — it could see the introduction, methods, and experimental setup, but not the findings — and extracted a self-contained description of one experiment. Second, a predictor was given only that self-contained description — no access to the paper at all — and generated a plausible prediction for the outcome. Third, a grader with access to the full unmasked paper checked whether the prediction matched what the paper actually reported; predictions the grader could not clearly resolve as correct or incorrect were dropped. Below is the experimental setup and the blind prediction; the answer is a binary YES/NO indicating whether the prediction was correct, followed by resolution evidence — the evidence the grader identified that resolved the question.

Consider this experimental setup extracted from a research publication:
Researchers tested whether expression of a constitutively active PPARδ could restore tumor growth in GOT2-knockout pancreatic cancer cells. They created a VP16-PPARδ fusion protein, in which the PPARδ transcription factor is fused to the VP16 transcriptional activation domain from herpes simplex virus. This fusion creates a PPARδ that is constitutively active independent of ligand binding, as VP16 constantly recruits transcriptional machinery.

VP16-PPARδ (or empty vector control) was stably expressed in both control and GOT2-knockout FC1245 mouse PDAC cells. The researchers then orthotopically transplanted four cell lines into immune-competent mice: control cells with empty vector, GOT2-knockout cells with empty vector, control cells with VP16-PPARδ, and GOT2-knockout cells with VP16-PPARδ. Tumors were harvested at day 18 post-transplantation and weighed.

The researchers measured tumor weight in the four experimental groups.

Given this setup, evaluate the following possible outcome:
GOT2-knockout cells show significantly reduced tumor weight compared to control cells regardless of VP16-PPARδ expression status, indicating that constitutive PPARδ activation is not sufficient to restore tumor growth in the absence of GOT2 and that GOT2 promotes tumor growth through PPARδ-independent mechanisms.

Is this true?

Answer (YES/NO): NO